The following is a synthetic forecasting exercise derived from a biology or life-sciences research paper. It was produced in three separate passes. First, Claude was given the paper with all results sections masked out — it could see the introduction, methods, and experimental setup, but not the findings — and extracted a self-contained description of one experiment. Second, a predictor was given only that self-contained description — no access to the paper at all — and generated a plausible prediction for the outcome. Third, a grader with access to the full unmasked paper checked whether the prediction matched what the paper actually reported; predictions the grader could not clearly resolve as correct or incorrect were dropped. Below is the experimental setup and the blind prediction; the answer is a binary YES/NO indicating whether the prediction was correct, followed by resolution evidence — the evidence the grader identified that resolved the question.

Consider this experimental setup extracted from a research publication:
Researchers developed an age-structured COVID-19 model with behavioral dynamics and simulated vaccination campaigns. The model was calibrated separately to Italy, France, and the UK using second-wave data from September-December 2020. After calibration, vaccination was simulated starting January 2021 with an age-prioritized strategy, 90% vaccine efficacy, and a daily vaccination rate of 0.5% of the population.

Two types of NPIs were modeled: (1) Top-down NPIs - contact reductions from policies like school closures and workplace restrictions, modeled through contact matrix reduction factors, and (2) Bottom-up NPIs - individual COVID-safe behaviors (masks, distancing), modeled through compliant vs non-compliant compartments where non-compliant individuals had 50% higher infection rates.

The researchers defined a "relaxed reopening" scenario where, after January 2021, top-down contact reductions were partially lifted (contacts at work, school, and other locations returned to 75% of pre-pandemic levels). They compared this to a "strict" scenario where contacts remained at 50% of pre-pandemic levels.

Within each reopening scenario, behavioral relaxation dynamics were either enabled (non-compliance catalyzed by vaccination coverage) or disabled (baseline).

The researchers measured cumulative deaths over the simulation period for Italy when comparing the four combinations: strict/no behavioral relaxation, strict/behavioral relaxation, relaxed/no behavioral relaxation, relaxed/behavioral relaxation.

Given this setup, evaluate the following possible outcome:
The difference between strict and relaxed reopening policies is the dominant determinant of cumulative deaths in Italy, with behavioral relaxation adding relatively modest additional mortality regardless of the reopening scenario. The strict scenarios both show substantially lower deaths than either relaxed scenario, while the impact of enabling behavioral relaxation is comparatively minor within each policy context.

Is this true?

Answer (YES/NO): NO